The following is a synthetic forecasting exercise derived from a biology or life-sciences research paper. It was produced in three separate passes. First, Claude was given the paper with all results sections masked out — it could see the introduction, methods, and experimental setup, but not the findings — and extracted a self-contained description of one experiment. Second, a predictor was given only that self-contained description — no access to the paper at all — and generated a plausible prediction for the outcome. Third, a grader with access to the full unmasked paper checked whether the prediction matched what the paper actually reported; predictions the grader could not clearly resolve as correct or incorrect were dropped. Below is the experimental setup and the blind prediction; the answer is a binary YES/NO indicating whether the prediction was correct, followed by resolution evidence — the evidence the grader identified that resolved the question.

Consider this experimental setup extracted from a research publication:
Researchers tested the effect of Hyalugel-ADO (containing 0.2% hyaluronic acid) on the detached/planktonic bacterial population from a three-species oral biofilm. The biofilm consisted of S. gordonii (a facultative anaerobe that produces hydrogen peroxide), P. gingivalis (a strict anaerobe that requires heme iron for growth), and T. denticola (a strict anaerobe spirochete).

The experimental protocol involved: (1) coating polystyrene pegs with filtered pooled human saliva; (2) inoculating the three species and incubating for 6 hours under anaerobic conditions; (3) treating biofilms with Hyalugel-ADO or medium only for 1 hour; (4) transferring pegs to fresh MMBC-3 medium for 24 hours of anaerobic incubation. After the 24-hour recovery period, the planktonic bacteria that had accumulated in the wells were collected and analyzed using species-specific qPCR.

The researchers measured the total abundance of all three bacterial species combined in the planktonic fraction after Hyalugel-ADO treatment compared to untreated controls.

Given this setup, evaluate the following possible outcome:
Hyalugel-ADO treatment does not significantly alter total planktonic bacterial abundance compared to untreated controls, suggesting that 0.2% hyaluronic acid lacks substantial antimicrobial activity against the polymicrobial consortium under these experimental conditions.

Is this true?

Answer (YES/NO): NO